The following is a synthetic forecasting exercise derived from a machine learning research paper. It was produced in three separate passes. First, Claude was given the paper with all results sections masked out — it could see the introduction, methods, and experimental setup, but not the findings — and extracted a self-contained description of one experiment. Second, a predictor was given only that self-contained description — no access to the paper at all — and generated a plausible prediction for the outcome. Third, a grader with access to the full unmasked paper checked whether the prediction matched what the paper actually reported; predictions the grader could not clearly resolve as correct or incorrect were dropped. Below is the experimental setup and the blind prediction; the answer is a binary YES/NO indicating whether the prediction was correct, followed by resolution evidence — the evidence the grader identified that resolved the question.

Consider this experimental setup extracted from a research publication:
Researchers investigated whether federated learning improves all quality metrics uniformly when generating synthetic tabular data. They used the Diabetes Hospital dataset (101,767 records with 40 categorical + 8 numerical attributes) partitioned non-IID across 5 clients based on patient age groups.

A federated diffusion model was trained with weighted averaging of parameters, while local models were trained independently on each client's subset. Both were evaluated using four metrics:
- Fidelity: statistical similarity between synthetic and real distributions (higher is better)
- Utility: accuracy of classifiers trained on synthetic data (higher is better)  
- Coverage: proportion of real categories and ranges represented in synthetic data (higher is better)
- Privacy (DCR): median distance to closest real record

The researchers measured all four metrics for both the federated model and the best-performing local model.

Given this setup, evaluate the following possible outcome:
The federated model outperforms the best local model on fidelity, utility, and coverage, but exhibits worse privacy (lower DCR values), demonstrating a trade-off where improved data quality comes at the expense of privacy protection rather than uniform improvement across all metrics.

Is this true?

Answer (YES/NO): NO